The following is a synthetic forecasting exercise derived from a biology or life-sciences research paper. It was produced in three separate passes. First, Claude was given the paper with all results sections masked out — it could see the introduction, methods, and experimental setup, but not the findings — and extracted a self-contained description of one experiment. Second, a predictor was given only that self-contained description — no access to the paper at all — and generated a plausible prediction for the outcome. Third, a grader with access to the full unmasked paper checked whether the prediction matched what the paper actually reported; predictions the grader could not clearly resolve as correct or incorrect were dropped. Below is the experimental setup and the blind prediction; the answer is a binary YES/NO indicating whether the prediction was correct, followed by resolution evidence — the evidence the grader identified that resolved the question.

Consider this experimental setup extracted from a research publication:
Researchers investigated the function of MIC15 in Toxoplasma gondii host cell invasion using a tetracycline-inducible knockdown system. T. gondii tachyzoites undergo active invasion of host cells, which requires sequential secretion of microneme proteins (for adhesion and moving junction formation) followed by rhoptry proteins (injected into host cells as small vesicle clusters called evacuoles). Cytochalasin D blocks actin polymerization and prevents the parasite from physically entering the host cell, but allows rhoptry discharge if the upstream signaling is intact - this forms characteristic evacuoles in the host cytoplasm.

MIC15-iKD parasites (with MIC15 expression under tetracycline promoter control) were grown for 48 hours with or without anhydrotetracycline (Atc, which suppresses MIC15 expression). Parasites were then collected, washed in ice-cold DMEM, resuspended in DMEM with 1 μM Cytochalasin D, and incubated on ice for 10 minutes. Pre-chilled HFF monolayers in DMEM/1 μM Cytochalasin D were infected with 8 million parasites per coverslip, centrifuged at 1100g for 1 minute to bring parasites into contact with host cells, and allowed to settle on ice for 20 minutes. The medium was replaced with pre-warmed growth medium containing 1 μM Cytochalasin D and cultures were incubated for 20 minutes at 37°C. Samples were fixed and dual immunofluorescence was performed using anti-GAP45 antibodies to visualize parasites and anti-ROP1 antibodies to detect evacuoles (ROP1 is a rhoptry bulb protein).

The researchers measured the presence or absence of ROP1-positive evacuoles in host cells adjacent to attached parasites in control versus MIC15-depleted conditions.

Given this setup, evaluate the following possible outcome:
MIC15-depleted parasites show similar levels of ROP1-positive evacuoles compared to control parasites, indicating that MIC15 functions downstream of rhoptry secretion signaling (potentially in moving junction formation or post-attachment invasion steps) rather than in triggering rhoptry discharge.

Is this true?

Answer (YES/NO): NO